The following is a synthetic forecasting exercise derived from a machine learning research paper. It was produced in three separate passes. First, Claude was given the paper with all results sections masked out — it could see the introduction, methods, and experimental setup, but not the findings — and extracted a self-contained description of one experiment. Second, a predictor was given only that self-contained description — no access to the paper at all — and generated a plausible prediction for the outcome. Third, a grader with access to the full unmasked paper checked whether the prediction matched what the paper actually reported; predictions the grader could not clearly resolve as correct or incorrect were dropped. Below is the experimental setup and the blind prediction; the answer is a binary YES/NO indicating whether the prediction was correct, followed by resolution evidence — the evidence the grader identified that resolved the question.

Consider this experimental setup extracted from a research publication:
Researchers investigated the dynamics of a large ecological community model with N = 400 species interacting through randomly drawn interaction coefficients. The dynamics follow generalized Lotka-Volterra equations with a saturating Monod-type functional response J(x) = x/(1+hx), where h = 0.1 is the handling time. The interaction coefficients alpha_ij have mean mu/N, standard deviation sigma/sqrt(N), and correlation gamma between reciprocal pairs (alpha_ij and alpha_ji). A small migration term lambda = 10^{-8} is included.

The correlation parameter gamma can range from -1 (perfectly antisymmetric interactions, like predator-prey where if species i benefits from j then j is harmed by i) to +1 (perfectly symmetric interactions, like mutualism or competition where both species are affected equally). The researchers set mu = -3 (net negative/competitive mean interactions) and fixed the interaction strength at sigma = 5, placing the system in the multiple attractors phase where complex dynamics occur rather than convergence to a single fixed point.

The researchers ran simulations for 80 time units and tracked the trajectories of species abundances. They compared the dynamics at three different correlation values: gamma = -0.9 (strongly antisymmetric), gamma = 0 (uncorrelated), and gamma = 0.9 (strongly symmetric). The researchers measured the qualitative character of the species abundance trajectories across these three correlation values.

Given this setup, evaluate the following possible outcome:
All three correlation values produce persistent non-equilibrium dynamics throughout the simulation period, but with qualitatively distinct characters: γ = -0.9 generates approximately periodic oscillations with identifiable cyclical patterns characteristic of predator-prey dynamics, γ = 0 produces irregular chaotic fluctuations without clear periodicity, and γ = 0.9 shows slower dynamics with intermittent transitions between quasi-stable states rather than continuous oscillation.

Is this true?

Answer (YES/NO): NO